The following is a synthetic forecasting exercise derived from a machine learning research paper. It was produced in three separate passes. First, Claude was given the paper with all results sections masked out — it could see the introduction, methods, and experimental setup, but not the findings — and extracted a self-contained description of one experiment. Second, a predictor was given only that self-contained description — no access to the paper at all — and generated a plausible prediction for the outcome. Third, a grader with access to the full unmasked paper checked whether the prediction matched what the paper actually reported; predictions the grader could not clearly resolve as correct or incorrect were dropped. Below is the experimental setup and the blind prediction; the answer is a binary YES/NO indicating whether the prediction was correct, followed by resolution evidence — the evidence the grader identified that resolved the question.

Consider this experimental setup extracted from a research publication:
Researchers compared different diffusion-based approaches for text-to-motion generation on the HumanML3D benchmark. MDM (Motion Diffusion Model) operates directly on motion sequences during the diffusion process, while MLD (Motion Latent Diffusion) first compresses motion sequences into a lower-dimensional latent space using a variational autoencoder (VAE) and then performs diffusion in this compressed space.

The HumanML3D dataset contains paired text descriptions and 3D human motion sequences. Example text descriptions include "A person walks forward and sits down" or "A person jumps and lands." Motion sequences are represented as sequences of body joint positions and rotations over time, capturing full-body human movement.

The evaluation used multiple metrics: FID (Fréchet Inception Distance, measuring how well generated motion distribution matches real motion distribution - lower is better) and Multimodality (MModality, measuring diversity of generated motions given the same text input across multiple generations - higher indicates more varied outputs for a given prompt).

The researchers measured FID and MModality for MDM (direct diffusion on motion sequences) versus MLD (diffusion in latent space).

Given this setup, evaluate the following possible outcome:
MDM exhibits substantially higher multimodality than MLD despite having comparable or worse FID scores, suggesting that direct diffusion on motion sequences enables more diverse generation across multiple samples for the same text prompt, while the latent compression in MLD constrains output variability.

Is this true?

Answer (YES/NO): YES